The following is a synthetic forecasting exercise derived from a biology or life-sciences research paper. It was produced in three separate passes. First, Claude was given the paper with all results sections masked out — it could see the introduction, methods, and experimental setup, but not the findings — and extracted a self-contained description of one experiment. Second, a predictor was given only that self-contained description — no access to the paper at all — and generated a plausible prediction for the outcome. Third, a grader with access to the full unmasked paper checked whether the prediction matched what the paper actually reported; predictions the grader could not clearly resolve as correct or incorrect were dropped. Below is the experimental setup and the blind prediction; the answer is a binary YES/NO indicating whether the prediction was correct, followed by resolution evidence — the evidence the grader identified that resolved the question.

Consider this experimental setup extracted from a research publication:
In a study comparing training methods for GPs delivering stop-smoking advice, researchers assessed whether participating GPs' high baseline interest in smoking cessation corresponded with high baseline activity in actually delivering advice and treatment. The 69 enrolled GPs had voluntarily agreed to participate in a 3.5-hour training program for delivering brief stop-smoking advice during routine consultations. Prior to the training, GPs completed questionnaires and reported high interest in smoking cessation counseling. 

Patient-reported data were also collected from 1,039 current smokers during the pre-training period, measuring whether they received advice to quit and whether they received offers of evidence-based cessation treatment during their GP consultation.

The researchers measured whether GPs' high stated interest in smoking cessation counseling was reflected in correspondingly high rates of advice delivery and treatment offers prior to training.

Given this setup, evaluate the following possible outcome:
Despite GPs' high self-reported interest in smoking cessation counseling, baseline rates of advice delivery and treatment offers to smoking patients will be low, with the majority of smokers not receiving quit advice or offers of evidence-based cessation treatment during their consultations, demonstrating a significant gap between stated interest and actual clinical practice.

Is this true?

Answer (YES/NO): YES